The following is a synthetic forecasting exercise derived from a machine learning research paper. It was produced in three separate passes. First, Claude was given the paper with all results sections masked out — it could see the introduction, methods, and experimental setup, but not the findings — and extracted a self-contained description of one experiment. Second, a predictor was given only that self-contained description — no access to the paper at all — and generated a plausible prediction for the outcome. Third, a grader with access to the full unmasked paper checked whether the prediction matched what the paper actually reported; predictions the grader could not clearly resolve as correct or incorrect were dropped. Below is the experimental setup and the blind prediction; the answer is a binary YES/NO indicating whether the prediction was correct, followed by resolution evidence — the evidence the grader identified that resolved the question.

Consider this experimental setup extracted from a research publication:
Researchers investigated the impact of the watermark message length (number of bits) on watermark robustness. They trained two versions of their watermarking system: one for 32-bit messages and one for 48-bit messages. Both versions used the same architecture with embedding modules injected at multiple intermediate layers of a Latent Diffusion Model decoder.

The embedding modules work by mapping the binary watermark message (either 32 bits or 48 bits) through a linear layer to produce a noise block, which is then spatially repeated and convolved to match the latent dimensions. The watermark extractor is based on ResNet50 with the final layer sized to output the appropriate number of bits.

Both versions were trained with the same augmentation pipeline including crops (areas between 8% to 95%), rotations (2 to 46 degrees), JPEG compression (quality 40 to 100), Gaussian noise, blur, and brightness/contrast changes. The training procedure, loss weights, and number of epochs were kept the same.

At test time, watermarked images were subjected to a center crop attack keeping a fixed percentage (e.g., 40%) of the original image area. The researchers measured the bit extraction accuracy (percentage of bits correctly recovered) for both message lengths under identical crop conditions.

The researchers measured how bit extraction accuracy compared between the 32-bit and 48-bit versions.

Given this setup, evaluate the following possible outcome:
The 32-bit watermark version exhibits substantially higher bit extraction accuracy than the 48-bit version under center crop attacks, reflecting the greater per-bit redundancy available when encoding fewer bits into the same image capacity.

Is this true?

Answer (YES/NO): NO